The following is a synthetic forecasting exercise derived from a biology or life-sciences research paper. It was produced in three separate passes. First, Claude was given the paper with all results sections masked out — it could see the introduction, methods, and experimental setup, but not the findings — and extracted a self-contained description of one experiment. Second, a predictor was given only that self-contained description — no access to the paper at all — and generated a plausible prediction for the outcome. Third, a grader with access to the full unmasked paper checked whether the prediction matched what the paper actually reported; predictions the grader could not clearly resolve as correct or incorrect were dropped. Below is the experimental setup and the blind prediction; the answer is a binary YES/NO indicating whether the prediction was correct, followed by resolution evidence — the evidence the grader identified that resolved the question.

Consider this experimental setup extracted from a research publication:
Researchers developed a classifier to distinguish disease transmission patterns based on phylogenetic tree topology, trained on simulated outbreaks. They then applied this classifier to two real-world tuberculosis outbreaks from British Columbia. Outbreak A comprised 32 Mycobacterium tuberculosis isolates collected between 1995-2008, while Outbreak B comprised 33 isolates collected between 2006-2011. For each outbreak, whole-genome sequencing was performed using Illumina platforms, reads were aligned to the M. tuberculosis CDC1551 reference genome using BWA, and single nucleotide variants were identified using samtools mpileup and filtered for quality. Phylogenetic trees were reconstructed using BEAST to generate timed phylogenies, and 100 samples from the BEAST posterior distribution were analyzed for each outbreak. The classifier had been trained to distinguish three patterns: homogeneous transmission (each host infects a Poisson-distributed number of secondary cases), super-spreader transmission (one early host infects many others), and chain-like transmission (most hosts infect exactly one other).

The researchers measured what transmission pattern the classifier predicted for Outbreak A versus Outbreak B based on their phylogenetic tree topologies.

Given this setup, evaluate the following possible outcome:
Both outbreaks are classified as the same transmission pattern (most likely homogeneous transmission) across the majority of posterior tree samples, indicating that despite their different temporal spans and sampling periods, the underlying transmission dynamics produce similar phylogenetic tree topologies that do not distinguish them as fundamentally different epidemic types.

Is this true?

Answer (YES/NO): NO